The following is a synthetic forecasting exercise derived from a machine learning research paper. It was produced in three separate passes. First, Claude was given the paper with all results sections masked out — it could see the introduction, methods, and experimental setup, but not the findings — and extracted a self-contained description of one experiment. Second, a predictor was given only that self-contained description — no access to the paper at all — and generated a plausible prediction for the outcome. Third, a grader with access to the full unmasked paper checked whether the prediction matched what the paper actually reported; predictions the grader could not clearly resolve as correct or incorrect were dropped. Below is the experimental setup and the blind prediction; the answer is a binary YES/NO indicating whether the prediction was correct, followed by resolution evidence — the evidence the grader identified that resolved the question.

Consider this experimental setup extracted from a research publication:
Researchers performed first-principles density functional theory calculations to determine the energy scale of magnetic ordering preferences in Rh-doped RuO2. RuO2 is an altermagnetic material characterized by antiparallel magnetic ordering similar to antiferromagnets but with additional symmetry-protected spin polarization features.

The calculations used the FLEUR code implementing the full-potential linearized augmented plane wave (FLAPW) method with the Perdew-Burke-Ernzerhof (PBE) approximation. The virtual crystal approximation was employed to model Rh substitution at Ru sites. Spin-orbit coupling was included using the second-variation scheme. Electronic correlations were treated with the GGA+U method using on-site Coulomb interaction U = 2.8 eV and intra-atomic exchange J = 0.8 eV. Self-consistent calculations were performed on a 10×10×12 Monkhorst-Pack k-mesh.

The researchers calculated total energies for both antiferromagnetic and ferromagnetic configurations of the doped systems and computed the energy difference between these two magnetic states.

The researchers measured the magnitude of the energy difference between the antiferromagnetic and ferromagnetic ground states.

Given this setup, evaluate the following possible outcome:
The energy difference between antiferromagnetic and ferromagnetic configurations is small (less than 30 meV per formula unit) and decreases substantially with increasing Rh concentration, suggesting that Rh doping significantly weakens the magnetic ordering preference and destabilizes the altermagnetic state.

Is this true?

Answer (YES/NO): NO